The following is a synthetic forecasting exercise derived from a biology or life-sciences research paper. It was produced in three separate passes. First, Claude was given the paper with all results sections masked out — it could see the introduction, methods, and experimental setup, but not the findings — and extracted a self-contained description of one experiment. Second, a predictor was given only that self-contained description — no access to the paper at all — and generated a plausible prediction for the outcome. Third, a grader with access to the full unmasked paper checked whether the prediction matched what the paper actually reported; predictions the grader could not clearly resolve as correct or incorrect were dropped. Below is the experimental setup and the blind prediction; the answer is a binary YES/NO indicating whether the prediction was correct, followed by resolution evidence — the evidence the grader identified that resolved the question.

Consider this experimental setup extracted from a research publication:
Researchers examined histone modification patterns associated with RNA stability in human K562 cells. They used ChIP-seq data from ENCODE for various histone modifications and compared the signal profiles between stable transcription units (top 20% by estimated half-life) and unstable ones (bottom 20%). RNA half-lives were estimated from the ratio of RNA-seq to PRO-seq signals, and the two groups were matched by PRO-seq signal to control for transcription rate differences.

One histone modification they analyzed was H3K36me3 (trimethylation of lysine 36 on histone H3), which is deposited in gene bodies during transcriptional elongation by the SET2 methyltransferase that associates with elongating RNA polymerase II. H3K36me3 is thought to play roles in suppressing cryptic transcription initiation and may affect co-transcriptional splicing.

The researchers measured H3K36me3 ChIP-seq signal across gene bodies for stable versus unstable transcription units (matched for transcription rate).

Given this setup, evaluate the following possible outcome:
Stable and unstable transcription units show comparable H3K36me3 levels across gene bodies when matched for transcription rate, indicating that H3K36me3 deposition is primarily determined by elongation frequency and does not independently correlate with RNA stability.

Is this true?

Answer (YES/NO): NO